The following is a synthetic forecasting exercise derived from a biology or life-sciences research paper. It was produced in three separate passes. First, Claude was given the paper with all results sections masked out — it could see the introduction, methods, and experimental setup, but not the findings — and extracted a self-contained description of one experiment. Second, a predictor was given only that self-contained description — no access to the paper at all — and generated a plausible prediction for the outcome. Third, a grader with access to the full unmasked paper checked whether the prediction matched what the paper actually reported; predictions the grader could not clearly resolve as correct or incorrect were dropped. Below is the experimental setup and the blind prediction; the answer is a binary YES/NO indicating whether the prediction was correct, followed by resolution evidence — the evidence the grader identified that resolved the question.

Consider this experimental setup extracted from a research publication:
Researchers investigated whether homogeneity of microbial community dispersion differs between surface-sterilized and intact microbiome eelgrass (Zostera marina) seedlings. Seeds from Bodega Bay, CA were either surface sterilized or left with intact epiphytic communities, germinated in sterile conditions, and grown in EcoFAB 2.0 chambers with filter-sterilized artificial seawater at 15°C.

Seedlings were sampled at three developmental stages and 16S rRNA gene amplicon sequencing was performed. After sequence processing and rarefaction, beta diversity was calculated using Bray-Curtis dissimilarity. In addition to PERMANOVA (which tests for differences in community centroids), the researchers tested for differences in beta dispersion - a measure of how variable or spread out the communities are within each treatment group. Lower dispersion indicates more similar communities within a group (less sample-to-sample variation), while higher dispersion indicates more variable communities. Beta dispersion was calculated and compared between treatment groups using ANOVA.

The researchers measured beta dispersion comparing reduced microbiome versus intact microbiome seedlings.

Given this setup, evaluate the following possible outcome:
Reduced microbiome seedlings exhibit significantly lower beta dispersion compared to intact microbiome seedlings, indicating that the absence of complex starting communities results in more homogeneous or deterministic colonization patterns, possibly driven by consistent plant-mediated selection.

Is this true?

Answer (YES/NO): NO